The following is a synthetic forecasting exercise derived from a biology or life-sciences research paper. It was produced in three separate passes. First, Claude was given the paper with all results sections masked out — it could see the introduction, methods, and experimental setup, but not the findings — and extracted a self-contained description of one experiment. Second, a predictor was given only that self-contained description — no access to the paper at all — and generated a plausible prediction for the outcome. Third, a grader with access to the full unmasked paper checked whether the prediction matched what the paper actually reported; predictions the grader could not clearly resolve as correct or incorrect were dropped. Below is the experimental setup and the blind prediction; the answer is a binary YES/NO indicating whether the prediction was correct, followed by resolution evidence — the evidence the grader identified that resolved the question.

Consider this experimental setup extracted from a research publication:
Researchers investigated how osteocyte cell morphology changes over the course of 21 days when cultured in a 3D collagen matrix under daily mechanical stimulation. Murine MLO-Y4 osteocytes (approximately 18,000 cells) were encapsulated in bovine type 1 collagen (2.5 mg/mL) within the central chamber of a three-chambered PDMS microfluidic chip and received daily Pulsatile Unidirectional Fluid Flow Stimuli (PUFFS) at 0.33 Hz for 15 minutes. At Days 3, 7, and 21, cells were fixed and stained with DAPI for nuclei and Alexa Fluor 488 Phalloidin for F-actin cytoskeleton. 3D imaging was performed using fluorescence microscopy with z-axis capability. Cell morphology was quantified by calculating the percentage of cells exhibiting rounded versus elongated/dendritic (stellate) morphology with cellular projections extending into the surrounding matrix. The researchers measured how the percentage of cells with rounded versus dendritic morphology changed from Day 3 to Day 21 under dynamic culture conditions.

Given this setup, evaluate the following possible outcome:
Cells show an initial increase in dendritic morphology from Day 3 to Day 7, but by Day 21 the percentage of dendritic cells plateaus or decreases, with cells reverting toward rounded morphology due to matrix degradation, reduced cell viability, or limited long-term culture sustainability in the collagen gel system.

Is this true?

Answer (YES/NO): NO